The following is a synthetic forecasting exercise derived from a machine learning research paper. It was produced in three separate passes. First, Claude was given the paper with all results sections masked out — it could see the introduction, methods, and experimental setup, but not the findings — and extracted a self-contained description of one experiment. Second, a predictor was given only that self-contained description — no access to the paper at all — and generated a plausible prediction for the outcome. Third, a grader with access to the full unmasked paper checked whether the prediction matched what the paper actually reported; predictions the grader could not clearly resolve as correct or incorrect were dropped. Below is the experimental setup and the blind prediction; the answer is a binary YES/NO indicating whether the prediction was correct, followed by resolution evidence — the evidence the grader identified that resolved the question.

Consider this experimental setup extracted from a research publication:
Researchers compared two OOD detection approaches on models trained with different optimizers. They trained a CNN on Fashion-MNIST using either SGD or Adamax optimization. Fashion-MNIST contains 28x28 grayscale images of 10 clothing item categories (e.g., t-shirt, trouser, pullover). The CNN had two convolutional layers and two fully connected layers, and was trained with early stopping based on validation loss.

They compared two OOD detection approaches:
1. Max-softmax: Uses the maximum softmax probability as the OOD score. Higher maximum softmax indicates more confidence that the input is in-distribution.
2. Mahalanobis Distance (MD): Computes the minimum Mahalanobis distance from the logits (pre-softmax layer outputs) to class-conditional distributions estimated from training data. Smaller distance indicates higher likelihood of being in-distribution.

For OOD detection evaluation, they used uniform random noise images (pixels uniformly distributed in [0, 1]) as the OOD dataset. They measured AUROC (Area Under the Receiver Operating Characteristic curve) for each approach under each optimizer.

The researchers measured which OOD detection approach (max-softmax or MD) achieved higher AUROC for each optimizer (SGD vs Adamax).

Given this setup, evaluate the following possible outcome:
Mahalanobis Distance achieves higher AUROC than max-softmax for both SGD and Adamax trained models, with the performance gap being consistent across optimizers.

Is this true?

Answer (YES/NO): NO